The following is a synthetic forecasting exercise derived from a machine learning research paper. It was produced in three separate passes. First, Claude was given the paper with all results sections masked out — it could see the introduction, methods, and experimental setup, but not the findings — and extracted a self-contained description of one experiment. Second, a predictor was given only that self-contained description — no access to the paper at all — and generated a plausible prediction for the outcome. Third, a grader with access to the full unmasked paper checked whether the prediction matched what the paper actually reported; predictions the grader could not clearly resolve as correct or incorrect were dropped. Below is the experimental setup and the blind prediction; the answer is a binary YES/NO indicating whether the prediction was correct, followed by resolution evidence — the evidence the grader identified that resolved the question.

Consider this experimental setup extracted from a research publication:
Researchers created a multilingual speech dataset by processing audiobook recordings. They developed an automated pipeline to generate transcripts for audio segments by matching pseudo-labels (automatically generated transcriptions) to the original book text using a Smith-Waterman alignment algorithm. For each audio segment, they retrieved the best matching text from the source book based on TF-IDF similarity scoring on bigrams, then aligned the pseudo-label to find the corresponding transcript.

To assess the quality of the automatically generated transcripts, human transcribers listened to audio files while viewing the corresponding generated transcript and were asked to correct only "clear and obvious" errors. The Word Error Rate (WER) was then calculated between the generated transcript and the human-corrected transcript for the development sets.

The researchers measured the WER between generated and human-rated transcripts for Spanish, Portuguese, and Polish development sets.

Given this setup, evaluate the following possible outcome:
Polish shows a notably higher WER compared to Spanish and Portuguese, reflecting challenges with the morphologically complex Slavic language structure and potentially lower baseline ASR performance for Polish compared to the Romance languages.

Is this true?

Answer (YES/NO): NO